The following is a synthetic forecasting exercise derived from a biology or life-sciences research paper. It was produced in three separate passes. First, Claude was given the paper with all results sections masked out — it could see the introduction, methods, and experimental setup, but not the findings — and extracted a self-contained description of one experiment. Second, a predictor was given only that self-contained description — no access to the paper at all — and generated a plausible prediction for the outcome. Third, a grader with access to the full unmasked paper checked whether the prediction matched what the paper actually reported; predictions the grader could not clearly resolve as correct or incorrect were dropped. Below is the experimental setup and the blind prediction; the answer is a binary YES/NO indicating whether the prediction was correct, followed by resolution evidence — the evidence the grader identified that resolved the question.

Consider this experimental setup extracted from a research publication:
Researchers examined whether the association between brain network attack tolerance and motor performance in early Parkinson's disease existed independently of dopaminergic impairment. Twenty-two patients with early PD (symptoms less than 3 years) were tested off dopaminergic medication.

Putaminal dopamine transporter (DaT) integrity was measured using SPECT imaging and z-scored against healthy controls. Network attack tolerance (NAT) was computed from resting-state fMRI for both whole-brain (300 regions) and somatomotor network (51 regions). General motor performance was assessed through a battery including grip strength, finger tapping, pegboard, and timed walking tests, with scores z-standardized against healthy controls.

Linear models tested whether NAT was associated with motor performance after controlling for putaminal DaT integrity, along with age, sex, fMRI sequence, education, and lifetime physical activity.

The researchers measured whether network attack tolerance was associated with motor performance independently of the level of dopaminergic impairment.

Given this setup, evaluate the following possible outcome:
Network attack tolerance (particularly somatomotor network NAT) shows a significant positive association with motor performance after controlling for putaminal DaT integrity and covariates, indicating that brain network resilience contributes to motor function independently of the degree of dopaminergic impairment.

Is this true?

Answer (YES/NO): YES